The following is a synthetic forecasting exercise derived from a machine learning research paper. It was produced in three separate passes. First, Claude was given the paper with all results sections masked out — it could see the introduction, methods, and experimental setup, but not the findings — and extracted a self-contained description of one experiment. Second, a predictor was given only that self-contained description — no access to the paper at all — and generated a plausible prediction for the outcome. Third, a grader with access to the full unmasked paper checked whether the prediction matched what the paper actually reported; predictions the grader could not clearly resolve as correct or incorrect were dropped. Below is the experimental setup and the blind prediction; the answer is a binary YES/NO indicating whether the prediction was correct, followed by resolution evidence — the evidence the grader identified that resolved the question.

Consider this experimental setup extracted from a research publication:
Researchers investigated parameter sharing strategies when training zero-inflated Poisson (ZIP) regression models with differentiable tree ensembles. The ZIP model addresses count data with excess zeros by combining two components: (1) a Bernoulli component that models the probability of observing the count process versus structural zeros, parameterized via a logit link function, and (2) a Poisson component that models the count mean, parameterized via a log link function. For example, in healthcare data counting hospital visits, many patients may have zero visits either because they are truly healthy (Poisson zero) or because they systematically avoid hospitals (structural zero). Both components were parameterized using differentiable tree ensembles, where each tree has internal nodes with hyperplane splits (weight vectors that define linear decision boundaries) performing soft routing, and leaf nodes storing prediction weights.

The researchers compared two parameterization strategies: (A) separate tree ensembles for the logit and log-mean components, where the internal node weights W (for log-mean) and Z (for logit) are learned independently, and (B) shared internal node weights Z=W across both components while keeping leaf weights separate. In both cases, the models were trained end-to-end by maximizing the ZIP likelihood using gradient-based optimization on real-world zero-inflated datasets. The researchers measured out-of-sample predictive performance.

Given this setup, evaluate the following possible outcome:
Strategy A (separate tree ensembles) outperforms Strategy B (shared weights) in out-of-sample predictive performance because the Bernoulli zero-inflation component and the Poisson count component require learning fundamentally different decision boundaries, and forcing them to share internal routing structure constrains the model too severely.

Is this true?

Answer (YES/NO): NO